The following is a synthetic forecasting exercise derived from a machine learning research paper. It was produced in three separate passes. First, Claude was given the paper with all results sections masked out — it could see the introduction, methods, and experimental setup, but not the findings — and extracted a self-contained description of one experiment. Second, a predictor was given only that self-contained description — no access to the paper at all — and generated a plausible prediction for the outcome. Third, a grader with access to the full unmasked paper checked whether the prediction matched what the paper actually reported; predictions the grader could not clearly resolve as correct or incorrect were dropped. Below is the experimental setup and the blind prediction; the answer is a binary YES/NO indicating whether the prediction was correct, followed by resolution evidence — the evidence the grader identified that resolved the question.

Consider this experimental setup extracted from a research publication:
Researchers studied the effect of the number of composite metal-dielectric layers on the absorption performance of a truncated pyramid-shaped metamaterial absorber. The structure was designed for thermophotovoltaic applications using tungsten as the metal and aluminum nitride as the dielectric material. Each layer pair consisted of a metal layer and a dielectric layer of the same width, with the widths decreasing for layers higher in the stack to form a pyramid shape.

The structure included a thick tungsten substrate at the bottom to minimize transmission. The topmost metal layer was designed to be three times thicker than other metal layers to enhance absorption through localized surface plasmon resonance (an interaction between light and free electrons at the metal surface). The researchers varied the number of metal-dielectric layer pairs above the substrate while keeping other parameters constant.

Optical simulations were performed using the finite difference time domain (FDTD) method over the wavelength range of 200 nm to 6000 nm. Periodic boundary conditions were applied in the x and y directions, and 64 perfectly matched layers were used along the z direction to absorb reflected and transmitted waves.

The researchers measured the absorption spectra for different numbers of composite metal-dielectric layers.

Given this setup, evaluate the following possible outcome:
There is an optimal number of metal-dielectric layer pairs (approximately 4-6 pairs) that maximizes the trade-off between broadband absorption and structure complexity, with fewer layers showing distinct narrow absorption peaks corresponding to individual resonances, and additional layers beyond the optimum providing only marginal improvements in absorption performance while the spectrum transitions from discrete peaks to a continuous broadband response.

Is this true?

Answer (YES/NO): NO